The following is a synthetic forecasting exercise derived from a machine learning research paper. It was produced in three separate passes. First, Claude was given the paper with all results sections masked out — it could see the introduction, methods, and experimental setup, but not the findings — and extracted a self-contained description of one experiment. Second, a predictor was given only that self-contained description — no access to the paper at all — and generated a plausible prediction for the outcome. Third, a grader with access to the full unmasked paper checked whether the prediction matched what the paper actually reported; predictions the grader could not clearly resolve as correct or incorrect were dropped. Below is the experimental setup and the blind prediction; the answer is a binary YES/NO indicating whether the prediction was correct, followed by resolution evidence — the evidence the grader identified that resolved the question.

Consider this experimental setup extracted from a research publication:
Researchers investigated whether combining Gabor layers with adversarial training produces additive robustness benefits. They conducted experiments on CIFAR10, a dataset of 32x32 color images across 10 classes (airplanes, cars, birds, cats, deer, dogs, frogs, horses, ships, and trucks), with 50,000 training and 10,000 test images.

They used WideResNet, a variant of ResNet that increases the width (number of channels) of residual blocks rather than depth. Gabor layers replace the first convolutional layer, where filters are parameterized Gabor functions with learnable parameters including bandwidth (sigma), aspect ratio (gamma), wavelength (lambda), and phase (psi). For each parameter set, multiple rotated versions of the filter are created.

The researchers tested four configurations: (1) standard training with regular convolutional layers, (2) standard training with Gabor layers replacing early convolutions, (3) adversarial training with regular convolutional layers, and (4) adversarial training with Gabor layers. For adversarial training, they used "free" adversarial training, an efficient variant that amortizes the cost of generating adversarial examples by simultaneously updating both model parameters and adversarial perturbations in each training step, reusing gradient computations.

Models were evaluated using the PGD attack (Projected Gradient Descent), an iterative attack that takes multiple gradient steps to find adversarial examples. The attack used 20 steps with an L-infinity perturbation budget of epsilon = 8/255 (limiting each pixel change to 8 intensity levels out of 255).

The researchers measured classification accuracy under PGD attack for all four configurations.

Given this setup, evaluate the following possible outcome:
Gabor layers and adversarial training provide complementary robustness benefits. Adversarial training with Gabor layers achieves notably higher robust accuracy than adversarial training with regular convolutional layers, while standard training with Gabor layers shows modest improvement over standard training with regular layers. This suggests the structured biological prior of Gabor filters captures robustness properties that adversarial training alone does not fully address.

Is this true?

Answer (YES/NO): YES